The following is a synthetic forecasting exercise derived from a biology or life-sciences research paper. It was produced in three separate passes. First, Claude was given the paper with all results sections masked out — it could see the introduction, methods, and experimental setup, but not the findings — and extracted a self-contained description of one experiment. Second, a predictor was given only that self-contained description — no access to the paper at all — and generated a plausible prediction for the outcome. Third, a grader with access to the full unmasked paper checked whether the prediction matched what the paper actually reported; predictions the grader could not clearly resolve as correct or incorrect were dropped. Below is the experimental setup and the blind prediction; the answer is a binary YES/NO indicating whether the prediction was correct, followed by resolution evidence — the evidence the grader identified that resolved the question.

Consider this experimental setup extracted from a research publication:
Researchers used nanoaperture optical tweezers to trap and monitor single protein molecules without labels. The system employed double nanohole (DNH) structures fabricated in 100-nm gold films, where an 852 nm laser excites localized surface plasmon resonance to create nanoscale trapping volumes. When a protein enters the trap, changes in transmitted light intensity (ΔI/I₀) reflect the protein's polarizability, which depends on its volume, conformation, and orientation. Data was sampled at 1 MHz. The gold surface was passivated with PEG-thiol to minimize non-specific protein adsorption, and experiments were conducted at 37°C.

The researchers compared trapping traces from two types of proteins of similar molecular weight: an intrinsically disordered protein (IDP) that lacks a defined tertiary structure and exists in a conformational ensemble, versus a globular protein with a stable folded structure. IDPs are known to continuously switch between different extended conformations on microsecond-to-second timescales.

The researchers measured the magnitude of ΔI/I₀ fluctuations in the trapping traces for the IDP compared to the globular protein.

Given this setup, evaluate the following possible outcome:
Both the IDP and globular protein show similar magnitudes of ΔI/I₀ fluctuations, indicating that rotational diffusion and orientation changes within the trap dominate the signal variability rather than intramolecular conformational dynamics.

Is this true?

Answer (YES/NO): NO